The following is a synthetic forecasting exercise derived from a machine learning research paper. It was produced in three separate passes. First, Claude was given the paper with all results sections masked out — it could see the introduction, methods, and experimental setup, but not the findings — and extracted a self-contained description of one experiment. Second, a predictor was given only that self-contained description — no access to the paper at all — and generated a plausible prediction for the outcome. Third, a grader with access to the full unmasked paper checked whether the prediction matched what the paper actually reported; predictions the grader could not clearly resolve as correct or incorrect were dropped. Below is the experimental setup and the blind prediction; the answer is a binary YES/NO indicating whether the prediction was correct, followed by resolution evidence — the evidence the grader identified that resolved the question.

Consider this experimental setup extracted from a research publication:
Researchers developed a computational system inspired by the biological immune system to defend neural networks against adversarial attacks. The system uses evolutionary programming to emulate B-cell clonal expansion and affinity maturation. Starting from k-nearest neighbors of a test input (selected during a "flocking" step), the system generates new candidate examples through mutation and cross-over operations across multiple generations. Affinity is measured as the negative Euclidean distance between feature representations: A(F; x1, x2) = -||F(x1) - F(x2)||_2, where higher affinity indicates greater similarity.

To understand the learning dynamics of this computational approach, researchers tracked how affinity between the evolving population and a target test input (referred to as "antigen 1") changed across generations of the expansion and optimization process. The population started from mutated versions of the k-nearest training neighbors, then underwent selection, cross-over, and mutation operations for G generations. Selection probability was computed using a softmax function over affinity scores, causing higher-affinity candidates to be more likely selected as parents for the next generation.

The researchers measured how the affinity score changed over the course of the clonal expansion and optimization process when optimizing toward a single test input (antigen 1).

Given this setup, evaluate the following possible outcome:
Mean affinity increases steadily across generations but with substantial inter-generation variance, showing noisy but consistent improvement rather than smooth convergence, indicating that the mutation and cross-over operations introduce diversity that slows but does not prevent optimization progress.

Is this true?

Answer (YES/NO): NO